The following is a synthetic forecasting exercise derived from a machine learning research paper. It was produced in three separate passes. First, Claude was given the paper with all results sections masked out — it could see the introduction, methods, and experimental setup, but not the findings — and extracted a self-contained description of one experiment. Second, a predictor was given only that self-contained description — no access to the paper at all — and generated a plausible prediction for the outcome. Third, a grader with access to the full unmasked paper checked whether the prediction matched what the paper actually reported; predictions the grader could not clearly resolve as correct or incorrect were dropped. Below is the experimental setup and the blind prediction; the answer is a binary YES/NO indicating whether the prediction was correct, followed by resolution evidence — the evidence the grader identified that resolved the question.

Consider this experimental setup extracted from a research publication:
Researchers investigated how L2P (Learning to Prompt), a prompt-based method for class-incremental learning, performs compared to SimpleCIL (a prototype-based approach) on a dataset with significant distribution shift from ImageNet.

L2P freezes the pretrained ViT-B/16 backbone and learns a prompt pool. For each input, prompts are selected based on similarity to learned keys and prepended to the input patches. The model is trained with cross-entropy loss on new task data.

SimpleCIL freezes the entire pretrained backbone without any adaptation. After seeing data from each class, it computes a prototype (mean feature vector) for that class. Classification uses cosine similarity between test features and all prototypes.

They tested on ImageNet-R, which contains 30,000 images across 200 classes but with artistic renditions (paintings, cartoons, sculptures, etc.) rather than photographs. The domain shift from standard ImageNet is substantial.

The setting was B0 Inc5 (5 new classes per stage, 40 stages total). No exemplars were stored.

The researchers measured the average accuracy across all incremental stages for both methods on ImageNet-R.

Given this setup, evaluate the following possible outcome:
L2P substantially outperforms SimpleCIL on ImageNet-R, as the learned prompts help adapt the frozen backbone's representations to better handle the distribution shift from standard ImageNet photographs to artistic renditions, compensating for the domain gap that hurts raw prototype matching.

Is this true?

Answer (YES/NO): NO